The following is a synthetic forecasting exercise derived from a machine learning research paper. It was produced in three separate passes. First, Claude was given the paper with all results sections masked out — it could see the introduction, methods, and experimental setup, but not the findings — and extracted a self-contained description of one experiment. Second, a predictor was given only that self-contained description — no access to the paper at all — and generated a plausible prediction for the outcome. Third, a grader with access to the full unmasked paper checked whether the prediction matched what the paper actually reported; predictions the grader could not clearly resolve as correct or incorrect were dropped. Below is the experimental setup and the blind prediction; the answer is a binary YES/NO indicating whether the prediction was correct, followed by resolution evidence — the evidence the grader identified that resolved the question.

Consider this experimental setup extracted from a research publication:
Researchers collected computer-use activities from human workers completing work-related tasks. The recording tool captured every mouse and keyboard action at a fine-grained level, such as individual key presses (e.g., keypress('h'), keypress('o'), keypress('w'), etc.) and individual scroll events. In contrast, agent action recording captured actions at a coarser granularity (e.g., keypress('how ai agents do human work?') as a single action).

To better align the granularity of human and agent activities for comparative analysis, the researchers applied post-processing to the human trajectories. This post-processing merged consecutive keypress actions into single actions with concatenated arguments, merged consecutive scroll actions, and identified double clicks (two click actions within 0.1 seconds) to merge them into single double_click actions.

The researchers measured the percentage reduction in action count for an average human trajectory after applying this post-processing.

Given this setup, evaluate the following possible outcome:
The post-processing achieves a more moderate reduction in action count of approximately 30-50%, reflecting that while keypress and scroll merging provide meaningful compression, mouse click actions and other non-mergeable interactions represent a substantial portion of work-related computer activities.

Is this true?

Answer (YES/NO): NO